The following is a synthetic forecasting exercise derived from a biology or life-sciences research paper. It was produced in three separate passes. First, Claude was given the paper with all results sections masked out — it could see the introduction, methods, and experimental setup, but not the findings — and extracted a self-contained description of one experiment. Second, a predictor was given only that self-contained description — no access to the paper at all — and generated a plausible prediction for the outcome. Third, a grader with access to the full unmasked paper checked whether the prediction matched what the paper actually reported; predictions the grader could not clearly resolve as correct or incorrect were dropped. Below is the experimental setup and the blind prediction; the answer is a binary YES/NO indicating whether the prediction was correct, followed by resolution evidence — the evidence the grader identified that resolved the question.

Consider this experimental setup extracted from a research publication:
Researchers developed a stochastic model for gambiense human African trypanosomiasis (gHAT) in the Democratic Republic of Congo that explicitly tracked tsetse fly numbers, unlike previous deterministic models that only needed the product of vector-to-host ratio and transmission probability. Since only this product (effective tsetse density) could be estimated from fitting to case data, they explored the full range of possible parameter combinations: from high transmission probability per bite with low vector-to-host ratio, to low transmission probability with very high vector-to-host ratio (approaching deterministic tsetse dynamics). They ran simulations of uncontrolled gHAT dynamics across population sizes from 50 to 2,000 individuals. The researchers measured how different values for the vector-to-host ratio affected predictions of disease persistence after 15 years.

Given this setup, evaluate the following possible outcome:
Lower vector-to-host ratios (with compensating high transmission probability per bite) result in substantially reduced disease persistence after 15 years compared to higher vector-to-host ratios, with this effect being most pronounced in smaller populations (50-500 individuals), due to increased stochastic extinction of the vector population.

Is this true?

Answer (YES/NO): NO